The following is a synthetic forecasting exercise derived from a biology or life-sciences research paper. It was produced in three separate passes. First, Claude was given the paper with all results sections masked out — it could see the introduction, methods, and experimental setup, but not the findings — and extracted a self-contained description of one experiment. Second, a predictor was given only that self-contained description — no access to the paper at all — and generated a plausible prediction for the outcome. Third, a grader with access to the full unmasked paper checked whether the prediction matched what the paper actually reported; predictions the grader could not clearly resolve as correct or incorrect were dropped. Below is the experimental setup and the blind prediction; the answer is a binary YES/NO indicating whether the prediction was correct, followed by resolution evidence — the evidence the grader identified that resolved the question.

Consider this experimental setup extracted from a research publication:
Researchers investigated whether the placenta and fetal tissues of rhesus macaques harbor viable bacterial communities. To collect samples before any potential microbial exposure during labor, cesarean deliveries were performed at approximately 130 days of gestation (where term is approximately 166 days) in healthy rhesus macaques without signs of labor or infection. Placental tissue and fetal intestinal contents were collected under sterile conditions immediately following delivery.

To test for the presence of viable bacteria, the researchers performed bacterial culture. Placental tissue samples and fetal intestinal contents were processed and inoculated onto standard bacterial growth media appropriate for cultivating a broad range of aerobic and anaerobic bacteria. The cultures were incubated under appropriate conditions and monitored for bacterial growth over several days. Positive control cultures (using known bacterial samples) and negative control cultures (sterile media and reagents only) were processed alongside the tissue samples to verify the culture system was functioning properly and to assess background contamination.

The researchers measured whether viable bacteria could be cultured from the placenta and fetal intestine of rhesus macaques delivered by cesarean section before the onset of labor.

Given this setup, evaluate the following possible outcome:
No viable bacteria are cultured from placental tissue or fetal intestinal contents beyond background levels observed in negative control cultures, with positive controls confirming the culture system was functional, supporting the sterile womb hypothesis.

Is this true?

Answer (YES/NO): YES